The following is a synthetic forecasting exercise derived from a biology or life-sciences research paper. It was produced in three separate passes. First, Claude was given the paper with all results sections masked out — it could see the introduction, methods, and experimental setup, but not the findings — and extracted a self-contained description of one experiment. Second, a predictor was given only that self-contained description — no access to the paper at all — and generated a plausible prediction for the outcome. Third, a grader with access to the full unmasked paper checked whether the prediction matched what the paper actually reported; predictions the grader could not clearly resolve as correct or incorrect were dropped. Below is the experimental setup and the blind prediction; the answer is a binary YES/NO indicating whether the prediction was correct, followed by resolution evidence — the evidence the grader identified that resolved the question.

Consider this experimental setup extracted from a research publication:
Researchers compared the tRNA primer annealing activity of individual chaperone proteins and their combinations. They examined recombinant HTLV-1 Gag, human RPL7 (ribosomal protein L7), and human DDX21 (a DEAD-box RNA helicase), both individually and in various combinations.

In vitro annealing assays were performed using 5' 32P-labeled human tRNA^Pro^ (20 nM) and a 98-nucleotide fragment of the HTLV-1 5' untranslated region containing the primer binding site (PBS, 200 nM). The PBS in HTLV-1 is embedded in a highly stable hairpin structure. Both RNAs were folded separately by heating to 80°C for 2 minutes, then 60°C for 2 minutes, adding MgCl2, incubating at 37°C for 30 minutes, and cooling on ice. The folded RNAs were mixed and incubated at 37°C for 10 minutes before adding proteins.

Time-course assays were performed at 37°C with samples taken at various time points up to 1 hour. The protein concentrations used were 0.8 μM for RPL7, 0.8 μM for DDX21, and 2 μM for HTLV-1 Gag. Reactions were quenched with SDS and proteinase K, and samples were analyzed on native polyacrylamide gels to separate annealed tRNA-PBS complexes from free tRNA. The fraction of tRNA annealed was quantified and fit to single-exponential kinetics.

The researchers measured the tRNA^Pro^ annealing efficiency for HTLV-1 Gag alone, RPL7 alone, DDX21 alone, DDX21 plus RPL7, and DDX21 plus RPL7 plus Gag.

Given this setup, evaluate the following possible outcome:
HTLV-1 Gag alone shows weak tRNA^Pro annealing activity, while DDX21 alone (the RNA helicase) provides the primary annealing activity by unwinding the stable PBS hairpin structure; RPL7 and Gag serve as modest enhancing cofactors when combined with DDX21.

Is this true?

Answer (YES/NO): NO